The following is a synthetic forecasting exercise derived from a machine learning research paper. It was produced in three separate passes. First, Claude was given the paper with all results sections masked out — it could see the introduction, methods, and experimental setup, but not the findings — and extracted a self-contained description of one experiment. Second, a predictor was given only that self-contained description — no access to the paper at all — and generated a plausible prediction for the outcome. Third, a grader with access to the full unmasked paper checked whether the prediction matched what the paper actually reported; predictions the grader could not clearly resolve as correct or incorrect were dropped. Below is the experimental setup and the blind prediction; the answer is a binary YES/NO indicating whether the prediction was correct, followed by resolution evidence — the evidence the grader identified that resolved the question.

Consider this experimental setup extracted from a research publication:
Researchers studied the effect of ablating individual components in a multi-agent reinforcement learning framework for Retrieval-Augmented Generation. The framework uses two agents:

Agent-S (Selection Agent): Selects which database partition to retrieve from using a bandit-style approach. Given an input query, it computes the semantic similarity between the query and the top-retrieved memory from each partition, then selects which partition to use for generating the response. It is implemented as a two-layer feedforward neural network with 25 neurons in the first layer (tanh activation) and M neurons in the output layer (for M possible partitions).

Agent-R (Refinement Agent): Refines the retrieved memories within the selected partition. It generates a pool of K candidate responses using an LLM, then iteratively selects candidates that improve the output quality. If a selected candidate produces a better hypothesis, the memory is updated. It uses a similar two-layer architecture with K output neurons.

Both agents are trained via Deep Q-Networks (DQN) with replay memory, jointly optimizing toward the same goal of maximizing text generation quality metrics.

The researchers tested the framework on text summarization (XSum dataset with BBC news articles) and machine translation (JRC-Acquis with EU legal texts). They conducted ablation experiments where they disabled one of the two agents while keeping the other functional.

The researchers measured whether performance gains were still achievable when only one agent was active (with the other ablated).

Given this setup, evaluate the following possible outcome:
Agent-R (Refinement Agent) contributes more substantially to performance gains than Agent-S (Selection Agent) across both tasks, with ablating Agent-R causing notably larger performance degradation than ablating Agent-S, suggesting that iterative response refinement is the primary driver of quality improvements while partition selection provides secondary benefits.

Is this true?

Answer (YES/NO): NO